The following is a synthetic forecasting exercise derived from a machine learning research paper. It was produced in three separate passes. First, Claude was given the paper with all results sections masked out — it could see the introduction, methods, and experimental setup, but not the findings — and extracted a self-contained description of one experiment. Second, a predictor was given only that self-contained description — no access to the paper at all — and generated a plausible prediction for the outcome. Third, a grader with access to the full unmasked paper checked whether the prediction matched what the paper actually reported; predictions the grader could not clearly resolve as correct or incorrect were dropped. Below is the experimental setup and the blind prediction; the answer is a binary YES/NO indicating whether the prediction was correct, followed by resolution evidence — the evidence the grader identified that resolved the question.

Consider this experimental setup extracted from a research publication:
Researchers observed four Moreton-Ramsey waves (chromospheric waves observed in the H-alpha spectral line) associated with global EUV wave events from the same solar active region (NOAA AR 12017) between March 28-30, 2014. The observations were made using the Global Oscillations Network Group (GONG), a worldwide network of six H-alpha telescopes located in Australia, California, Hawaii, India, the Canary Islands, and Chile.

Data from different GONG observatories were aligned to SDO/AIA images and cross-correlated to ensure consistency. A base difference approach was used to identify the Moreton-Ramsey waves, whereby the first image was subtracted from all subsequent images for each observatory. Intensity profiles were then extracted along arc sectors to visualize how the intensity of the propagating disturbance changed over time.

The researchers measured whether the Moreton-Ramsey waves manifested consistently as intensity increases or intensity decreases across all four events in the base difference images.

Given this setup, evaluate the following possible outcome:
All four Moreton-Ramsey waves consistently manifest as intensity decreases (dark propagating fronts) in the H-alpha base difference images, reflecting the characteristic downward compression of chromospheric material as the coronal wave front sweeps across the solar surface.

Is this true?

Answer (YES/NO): NO